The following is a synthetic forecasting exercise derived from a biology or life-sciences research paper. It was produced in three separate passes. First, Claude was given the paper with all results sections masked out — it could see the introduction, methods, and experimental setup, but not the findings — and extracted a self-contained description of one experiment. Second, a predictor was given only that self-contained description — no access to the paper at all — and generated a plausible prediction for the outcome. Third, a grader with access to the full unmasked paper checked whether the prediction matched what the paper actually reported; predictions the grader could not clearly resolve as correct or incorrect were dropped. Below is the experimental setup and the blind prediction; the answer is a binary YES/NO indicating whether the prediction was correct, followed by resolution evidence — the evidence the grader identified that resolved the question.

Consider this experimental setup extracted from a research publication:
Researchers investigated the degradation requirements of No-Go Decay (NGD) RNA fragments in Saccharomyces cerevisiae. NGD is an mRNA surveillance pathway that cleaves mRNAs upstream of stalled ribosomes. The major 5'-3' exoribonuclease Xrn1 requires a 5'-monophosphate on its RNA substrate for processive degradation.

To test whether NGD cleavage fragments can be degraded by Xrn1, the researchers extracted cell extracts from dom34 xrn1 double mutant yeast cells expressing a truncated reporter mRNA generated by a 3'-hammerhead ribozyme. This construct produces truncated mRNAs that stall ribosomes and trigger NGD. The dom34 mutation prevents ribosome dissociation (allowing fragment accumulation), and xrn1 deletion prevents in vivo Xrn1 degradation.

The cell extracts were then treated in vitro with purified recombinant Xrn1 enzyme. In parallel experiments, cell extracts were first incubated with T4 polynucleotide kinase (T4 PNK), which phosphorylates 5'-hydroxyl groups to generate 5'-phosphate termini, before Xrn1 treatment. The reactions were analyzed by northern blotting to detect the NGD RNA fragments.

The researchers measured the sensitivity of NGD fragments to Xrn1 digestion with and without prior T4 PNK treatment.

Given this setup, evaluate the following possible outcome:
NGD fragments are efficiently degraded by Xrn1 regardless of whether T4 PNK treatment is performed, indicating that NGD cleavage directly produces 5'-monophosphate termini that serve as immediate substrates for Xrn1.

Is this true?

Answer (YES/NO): NO